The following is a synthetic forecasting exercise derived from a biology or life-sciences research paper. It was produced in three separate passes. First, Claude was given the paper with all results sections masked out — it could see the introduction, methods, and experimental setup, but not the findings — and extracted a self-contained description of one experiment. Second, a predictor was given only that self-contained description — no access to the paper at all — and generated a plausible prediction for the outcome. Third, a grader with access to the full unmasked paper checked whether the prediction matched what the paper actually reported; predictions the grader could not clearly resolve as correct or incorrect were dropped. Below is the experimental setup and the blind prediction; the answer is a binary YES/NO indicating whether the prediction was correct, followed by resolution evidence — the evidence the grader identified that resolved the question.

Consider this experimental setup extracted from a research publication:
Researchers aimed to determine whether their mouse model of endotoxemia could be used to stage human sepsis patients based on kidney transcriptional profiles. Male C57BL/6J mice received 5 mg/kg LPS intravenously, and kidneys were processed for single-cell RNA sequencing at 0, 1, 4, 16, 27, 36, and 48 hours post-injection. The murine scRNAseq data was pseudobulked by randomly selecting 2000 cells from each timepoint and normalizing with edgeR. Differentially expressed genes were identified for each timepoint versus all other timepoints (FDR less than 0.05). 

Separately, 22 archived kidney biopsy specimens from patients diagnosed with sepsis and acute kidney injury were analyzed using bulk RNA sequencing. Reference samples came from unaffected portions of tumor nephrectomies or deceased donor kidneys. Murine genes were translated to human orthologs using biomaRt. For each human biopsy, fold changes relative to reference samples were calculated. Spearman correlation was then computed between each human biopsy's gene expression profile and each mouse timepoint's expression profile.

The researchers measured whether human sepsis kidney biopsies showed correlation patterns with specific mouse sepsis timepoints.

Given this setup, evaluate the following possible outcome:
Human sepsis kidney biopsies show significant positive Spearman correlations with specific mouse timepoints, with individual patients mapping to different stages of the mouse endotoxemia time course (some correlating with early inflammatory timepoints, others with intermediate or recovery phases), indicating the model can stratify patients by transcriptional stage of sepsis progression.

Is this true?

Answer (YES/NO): YES